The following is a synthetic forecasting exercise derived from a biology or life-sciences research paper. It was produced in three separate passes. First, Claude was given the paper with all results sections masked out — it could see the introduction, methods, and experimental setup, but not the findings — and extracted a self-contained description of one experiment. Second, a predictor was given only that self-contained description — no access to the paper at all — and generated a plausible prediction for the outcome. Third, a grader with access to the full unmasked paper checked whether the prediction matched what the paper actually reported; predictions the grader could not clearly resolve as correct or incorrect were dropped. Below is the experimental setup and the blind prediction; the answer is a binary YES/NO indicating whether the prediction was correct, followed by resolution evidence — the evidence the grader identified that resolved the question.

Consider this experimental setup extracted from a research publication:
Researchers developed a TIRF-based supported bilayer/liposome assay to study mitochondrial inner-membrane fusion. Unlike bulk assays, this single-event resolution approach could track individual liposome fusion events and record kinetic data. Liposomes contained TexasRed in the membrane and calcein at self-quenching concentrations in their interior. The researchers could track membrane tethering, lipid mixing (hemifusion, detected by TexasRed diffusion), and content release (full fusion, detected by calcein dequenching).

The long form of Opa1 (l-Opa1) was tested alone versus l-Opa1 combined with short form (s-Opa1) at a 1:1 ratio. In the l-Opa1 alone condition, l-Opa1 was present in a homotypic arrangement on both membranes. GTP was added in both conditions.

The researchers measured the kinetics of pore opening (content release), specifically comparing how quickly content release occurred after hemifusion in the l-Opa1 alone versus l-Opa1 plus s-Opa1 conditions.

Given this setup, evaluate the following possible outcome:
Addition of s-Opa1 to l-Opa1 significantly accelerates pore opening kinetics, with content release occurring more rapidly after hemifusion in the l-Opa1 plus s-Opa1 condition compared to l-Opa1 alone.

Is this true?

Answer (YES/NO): YES